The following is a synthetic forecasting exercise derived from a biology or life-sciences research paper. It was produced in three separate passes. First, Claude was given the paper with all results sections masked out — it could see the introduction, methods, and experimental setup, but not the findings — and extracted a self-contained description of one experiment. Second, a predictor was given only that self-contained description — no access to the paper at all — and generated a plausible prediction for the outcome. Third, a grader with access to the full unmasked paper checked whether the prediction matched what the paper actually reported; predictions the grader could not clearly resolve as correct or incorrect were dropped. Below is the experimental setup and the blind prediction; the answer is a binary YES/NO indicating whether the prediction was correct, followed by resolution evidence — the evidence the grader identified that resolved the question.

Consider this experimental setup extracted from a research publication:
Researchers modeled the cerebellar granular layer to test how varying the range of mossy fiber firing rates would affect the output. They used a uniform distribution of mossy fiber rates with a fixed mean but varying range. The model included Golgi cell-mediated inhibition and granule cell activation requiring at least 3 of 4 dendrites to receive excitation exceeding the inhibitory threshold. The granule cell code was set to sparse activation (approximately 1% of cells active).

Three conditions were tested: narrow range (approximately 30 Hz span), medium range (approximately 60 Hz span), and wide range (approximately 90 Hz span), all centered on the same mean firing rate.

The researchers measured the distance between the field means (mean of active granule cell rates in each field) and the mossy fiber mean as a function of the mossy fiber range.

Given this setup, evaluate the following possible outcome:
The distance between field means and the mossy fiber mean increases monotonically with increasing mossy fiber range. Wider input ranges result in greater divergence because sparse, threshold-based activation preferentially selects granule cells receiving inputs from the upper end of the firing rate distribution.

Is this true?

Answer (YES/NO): YES